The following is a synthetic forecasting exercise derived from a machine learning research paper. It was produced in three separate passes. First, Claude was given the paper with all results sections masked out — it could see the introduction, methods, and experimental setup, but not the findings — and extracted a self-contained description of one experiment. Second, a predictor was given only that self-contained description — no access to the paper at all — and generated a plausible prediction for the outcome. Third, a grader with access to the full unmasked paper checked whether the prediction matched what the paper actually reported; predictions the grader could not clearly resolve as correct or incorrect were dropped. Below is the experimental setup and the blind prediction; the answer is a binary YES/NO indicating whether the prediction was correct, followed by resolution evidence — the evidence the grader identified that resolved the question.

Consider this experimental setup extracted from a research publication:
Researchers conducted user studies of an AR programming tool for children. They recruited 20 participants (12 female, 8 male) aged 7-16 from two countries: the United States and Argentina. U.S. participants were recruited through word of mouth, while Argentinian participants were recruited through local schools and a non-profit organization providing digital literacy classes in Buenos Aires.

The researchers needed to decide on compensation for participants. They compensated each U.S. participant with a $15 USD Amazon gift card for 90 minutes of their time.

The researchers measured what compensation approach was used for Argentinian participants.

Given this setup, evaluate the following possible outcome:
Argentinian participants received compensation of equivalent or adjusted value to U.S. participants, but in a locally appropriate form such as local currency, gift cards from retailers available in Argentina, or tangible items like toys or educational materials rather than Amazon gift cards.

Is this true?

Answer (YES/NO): NO